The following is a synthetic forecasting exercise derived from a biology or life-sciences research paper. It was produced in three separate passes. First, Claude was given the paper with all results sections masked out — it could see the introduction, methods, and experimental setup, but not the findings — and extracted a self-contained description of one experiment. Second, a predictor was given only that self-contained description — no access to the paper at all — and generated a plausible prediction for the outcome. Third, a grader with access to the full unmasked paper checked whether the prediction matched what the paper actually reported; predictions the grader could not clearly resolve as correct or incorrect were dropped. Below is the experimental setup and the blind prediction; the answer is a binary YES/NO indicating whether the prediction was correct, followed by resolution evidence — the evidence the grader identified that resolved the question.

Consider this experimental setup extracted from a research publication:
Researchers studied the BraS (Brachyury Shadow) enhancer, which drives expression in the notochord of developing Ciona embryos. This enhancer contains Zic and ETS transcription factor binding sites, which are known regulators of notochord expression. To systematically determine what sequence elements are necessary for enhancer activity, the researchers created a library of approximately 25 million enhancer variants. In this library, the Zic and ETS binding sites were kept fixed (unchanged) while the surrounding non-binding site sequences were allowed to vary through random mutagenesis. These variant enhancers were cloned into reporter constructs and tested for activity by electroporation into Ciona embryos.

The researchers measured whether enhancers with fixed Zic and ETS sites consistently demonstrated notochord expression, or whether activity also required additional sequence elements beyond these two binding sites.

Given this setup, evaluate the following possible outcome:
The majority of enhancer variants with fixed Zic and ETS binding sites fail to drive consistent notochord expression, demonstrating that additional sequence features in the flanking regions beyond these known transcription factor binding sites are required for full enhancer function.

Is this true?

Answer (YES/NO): YES